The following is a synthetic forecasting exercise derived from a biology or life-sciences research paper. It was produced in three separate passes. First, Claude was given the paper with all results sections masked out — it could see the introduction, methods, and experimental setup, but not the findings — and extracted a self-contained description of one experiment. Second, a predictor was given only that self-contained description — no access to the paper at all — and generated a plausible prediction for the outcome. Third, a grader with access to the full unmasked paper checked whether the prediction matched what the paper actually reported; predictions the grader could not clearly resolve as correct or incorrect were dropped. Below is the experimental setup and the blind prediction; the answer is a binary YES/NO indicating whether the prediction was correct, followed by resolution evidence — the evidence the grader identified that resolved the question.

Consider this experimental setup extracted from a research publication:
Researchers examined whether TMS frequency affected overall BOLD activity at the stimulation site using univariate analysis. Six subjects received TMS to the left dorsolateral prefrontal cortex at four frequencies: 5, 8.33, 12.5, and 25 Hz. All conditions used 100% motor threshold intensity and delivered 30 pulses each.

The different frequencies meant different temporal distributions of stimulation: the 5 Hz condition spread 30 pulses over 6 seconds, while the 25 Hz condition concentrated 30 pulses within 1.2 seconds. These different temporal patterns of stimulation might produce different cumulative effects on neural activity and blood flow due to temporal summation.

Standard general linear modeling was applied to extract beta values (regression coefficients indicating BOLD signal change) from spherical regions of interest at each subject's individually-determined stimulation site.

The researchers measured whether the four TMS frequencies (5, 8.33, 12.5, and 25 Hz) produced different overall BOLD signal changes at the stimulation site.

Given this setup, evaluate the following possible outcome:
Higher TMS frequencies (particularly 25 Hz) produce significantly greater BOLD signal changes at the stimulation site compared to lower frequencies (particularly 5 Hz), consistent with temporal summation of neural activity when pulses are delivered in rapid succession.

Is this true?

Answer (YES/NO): NO